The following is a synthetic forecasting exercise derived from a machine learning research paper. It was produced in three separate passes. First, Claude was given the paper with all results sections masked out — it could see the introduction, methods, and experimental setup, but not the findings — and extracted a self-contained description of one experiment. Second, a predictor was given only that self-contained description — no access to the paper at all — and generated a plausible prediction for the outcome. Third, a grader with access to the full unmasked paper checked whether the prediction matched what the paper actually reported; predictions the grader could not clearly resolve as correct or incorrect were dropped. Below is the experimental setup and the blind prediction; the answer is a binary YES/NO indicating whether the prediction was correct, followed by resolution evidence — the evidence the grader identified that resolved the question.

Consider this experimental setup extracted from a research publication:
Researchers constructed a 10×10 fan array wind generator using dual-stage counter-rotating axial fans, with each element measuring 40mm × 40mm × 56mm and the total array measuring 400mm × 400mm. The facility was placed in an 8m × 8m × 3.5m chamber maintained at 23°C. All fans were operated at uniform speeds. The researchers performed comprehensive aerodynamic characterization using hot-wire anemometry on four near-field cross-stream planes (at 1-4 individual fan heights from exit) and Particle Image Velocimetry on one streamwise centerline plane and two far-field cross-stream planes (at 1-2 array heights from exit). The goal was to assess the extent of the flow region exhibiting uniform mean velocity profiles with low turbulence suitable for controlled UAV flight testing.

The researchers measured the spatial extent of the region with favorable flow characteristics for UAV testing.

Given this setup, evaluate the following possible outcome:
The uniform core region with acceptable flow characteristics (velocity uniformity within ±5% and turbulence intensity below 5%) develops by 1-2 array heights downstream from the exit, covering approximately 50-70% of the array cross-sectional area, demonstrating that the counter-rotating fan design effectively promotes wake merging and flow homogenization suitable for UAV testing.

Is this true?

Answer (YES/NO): NO